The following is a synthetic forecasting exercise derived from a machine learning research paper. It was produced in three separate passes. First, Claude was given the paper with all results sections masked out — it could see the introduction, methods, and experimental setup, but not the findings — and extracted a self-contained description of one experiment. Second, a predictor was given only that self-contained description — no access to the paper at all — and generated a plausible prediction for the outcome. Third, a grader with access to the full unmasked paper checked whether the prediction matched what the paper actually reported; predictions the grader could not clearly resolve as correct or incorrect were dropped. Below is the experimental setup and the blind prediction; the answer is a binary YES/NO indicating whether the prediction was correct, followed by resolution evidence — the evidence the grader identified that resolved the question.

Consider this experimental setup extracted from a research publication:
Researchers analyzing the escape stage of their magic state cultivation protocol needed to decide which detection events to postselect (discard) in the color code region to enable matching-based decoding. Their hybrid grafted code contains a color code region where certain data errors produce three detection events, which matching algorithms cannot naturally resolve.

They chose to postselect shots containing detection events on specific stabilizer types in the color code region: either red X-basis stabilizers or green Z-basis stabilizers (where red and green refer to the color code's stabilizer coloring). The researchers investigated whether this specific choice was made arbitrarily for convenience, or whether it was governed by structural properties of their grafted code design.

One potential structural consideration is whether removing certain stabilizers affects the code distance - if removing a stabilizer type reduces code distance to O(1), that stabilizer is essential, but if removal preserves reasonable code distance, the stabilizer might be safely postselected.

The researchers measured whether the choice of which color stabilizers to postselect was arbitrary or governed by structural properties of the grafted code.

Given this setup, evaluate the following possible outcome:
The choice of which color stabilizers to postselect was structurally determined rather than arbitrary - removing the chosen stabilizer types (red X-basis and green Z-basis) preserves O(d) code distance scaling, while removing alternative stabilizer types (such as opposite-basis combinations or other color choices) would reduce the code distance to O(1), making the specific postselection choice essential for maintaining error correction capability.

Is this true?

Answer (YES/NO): YES